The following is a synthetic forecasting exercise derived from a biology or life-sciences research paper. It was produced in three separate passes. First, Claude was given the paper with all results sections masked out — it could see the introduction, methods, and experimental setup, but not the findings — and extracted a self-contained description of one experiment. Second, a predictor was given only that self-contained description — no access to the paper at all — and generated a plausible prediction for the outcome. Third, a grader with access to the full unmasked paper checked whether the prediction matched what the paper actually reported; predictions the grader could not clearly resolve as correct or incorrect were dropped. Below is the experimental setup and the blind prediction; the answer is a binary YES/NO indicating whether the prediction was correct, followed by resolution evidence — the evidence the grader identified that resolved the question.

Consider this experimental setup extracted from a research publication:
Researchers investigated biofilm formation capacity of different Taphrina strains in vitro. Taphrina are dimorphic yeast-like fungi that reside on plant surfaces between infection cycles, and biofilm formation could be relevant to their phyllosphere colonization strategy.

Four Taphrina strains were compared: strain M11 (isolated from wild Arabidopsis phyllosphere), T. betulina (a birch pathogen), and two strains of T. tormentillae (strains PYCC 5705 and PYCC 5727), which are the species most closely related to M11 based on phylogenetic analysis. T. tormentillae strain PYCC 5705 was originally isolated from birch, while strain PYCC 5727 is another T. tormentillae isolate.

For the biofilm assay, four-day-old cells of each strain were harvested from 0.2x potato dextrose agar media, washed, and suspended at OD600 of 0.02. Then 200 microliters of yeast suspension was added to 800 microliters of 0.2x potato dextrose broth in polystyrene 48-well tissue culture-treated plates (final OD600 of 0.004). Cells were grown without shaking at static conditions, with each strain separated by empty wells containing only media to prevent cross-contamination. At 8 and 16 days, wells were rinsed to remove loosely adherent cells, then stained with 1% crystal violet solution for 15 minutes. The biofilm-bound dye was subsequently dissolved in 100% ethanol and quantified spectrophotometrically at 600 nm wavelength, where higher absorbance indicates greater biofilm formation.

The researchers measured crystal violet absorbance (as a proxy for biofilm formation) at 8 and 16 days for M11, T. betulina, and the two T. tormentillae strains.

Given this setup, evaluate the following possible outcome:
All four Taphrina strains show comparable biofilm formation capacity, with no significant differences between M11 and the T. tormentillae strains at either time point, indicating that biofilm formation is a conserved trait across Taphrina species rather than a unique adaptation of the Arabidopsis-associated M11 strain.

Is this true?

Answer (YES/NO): NO